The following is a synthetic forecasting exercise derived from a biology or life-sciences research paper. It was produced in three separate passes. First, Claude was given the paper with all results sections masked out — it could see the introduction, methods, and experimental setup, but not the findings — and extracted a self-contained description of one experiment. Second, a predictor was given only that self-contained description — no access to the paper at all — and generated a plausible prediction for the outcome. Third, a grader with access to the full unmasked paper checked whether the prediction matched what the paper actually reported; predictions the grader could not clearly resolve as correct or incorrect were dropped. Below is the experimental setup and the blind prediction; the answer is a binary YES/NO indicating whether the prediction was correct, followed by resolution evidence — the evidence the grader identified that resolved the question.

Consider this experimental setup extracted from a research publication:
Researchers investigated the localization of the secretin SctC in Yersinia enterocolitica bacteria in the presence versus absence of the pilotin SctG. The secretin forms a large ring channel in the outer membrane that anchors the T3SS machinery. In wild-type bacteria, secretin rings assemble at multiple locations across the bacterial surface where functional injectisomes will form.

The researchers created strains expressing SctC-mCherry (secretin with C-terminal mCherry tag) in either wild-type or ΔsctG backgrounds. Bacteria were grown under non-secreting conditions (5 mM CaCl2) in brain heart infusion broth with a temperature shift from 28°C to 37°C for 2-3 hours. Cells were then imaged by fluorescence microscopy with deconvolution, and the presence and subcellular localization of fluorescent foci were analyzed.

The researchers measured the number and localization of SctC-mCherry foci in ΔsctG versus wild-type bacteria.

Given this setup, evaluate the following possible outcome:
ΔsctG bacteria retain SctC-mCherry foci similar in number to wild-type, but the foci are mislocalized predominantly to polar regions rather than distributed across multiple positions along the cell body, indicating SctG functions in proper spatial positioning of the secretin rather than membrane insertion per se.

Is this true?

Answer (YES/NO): NO